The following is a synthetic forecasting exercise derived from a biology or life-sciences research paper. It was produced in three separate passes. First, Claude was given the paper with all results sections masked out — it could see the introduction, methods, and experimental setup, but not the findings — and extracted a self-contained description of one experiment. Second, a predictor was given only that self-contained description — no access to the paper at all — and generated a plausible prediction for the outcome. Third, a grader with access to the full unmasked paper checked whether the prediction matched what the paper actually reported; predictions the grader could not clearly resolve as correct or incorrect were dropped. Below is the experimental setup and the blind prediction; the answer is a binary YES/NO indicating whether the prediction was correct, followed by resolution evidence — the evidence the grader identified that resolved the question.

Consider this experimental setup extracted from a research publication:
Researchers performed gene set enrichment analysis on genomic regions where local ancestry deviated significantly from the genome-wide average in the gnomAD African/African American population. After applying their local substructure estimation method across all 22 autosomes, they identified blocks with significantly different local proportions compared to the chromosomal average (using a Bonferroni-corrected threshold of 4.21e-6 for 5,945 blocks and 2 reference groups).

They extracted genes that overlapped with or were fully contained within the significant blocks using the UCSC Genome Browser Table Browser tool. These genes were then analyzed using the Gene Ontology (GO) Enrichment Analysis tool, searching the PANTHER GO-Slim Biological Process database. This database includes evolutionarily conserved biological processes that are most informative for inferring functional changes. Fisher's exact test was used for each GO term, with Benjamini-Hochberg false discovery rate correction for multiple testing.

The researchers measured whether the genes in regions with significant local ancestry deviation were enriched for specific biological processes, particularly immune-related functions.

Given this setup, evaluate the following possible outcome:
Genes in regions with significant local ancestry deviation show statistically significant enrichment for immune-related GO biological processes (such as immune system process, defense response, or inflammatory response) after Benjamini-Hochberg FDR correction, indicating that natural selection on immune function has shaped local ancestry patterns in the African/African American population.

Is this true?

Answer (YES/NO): YES